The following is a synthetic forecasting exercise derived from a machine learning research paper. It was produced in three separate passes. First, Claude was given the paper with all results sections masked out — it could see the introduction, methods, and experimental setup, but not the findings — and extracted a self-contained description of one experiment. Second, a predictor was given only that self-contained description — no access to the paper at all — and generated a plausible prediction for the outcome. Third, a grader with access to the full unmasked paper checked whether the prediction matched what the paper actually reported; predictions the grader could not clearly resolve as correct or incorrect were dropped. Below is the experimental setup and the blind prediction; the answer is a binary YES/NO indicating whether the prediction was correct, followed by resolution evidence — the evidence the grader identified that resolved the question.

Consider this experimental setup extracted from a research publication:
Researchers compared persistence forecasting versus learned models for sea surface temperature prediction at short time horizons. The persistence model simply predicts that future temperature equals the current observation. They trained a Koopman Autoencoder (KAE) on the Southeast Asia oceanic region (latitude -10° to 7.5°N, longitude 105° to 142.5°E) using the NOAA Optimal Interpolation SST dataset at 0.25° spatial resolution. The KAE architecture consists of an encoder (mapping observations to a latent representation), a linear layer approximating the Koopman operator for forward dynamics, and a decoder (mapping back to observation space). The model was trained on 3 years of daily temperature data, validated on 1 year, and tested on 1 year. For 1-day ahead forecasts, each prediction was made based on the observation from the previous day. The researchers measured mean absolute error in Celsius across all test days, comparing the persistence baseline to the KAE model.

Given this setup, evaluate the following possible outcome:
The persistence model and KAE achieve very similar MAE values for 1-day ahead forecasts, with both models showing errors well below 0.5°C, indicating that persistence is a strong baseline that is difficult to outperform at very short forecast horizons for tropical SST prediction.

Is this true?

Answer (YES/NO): NO